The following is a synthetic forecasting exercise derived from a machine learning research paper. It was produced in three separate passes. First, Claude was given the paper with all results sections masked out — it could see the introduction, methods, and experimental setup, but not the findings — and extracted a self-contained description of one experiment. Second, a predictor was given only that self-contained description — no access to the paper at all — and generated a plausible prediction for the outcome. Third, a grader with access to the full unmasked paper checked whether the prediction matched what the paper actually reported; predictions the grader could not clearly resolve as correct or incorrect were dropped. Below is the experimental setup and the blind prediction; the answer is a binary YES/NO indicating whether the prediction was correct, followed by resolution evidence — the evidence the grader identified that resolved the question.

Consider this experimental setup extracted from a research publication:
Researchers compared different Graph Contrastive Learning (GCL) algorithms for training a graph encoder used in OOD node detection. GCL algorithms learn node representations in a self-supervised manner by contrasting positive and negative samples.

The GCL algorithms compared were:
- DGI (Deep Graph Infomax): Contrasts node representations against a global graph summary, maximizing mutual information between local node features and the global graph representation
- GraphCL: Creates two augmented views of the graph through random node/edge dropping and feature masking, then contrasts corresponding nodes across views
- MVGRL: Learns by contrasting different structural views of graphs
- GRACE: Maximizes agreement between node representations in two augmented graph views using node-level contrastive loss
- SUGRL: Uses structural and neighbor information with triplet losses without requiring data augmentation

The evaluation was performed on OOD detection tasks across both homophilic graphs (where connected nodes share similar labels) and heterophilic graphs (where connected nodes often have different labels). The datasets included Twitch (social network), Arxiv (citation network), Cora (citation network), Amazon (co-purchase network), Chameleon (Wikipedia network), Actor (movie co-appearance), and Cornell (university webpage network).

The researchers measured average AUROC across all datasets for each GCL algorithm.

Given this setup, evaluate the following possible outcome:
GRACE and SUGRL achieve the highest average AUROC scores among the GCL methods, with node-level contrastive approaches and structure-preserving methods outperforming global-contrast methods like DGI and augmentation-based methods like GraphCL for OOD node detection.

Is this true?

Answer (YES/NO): NO